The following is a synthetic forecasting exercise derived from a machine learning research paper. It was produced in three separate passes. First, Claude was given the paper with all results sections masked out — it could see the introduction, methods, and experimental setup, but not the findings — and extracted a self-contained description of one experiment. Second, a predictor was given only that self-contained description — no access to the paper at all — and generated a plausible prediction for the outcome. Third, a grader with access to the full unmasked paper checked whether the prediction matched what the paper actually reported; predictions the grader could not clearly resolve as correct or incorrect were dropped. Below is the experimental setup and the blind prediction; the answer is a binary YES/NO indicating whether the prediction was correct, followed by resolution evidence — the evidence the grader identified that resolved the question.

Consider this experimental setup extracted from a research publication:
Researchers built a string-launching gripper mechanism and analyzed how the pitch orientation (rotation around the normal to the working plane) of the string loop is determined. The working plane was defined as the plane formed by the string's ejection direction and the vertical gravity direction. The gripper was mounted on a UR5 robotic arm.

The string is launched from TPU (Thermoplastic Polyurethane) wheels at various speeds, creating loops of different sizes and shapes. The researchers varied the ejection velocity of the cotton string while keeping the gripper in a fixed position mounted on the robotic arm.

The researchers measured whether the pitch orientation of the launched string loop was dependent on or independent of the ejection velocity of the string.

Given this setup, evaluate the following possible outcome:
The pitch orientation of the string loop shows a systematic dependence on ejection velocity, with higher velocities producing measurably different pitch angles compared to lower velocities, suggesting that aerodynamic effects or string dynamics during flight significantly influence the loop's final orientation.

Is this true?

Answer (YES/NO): YES